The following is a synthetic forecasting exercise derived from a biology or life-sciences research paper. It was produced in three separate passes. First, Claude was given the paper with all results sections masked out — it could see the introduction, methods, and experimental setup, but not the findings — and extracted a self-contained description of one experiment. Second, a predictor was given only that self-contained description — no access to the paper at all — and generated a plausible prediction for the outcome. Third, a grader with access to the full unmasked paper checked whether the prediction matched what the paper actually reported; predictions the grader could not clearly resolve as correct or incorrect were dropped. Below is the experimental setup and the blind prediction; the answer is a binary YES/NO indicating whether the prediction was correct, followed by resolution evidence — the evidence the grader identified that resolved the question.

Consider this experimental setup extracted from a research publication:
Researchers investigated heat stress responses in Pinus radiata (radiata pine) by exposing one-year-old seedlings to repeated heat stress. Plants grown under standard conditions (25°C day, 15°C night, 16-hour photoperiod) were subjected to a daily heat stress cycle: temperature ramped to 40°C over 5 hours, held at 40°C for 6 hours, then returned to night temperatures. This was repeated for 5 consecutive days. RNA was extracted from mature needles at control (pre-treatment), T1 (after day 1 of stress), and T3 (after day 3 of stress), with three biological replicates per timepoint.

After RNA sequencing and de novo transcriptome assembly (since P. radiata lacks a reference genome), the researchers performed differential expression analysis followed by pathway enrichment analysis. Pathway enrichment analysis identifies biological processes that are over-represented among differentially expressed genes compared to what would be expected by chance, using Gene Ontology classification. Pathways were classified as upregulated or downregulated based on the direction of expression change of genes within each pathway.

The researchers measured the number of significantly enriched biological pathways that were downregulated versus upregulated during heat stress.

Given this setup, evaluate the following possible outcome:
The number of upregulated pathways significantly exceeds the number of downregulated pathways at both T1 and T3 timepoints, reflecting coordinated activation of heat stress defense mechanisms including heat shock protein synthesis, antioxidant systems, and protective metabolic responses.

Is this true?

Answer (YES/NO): YES